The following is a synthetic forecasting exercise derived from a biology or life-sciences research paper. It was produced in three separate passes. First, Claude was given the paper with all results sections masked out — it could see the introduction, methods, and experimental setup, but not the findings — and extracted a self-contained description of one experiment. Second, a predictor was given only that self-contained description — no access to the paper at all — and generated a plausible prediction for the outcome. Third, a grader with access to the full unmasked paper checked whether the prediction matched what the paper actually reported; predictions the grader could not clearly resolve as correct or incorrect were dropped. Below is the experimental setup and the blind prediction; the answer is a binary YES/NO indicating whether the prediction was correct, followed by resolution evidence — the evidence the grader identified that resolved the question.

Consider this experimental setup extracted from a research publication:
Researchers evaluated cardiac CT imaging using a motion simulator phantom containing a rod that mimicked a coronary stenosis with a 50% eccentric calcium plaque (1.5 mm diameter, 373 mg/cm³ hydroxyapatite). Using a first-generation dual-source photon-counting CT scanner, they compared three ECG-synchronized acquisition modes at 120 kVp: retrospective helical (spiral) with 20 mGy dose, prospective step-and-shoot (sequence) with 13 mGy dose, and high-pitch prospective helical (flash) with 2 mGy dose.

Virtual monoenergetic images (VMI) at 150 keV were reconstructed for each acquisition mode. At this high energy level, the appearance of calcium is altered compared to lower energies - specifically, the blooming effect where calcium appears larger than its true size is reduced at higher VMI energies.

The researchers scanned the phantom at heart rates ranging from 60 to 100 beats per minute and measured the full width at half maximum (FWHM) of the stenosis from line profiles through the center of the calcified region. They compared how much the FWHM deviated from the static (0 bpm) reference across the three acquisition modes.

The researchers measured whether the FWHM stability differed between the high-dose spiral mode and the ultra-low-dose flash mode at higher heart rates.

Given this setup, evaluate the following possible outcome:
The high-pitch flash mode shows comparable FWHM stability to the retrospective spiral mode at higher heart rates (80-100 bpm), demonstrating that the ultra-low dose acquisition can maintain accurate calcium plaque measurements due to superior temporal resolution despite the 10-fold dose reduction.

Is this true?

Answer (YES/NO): NO